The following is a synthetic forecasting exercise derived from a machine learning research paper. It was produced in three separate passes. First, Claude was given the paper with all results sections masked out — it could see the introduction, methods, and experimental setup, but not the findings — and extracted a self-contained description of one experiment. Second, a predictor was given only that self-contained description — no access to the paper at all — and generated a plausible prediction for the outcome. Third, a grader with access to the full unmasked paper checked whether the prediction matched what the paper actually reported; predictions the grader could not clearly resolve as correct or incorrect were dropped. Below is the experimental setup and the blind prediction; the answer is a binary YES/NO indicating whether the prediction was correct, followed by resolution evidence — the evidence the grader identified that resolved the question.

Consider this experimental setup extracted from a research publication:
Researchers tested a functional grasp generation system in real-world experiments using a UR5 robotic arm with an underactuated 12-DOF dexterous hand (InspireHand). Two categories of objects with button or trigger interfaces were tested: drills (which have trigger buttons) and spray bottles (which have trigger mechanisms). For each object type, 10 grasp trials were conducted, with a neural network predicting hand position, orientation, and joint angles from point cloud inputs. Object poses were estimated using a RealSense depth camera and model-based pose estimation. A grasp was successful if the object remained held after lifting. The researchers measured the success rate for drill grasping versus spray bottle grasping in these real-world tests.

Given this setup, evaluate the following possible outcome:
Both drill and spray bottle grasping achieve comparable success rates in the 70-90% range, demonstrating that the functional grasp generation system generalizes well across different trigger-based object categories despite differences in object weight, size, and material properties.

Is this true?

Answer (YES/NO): NO